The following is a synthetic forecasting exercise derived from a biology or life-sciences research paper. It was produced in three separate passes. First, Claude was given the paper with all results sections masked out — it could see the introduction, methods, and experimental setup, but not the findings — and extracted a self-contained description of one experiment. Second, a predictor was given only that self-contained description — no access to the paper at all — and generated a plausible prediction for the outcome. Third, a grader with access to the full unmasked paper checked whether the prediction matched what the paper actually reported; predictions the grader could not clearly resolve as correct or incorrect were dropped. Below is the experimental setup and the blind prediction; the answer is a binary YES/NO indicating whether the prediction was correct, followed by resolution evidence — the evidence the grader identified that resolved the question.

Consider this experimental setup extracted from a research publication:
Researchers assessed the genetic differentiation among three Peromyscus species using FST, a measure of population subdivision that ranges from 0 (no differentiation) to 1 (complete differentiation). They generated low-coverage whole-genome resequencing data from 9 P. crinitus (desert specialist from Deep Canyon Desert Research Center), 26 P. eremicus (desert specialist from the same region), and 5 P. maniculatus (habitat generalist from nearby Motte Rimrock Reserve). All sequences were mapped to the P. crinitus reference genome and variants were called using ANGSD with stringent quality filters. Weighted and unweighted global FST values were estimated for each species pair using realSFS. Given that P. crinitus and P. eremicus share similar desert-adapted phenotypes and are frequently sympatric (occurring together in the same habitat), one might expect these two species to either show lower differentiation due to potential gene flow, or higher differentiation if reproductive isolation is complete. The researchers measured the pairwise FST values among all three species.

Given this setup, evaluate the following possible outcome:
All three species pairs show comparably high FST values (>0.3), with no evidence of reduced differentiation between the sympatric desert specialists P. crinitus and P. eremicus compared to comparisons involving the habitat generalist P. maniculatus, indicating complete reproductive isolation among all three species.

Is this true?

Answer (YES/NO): NO